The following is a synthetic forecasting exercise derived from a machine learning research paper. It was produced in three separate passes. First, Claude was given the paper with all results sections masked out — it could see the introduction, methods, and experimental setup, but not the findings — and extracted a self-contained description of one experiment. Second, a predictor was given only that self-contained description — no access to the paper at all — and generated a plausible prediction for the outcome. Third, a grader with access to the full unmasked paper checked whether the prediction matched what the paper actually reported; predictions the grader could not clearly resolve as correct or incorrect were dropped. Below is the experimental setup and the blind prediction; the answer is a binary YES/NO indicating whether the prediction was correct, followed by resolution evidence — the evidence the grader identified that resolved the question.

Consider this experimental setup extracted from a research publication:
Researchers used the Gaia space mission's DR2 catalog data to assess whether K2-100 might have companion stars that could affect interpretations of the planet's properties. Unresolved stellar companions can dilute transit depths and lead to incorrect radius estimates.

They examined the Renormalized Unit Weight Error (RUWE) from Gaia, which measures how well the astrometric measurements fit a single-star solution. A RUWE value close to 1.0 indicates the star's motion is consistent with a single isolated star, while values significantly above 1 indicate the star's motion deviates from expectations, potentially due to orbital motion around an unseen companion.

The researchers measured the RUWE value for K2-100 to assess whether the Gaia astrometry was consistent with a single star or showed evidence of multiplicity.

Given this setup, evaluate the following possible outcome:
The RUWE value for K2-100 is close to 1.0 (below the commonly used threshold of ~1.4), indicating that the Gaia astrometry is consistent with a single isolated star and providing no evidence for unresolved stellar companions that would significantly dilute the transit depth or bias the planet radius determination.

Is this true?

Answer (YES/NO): YES